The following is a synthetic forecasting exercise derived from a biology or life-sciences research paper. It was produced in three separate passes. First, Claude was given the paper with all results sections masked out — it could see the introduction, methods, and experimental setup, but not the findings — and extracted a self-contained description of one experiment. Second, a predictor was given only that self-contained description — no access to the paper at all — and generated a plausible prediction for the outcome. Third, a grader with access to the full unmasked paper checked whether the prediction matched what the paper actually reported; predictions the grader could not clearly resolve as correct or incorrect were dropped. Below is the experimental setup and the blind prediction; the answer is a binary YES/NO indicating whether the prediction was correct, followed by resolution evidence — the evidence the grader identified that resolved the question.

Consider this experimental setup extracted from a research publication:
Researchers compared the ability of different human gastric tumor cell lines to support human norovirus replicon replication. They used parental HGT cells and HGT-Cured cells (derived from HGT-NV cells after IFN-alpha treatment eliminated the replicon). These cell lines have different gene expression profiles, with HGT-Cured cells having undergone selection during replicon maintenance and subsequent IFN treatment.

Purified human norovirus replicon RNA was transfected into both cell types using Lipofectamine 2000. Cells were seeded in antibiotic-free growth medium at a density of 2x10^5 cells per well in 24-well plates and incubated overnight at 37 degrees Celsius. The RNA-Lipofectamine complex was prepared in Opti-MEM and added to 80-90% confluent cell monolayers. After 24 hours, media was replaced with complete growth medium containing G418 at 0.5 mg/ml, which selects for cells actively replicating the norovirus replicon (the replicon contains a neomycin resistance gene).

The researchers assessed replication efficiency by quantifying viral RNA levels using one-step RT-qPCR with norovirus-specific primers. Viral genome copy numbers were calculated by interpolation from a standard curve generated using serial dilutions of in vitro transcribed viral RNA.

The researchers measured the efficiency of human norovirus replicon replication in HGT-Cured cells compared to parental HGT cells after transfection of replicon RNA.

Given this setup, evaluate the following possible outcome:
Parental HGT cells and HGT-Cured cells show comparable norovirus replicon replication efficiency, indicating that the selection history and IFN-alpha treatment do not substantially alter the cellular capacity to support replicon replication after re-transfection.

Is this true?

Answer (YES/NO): NO